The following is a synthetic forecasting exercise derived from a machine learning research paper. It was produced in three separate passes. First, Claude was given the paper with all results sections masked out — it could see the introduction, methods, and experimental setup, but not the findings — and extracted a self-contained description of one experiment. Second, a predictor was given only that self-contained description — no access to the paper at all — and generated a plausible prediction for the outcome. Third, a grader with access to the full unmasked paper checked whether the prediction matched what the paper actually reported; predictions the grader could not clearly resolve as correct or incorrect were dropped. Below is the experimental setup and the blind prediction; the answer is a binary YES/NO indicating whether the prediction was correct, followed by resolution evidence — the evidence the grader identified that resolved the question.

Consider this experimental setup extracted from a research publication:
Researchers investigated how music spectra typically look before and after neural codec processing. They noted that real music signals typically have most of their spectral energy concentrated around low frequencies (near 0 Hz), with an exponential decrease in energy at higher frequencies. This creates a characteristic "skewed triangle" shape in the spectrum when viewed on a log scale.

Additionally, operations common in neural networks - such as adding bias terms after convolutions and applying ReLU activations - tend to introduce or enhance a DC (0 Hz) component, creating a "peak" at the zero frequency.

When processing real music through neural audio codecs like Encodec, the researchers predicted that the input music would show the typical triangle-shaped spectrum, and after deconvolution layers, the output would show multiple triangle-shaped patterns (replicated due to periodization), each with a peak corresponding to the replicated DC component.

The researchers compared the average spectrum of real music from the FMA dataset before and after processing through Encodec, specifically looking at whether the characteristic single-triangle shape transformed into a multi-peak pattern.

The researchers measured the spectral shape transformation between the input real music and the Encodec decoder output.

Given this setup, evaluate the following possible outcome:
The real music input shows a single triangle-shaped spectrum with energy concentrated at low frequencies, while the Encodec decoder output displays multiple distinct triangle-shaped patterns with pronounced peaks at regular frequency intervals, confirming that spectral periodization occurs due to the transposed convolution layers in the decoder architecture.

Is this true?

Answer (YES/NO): YES